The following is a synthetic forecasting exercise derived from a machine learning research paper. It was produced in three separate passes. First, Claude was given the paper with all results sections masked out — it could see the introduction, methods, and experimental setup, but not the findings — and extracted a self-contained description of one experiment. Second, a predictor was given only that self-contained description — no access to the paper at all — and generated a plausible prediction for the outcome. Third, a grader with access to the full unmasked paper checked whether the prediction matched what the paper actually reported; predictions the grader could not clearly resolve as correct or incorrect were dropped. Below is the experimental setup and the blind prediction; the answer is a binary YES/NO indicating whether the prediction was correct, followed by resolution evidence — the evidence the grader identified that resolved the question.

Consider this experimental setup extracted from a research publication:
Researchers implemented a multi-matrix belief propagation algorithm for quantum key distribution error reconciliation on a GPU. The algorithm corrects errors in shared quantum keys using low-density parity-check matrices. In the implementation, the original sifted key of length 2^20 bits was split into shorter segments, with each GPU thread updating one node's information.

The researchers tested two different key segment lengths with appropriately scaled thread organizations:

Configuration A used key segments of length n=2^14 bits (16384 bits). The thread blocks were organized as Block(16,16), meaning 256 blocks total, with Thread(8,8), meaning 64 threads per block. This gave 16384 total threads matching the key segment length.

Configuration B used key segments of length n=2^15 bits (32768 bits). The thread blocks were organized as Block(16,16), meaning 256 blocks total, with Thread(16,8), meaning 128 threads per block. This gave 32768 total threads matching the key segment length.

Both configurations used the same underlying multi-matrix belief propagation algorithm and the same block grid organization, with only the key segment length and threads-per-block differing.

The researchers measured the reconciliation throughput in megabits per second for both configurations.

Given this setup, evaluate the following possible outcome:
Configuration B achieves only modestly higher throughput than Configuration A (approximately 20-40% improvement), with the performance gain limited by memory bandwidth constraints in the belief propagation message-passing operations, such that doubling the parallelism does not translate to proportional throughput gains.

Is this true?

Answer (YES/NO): YES